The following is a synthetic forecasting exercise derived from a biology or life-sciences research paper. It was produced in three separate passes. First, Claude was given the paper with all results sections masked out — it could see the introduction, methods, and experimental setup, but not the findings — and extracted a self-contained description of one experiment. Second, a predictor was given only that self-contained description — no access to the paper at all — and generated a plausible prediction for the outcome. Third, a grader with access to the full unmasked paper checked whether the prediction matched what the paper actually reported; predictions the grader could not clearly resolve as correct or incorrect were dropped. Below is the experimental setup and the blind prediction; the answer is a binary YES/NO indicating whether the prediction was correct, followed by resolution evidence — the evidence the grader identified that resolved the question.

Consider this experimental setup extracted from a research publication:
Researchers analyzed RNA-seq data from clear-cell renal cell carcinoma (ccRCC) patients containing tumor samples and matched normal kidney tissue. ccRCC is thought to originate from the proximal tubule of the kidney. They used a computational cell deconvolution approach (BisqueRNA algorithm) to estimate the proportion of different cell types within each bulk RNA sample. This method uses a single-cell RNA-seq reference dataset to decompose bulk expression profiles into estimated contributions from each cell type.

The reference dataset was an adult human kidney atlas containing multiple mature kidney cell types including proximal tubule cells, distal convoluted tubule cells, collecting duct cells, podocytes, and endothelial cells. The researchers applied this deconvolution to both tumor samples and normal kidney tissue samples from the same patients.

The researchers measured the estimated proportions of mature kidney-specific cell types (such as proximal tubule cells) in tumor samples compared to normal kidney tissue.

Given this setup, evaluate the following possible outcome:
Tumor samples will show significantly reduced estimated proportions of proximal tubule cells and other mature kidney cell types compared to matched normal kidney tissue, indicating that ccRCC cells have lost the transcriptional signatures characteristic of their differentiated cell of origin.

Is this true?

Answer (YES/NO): YES